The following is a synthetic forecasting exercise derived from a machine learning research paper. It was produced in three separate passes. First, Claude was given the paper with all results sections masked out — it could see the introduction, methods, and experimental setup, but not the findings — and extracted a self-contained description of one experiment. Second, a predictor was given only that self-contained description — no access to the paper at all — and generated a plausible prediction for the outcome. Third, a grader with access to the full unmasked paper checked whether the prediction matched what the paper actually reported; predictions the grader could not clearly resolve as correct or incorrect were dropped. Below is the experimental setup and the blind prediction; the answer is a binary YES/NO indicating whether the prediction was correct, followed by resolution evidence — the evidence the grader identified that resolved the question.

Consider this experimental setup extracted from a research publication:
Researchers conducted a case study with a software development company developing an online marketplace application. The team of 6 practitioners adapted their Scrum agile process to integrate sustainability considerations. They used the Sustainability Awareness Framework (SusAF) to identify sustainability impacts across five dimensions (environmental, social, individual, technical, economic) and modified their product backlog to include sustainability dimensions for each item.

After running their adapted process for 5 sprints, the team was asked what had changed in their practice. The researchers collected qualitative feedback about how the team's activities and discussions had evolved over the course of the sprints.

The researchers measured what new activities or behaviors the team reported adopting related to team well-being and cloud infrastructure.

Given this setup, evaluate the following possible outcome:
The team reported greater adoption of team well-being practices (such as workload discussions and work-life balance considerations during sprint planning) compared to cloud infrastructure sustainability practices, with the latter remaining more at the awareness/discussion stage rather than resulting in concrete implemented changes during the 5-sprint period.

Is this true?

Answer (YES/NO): NO